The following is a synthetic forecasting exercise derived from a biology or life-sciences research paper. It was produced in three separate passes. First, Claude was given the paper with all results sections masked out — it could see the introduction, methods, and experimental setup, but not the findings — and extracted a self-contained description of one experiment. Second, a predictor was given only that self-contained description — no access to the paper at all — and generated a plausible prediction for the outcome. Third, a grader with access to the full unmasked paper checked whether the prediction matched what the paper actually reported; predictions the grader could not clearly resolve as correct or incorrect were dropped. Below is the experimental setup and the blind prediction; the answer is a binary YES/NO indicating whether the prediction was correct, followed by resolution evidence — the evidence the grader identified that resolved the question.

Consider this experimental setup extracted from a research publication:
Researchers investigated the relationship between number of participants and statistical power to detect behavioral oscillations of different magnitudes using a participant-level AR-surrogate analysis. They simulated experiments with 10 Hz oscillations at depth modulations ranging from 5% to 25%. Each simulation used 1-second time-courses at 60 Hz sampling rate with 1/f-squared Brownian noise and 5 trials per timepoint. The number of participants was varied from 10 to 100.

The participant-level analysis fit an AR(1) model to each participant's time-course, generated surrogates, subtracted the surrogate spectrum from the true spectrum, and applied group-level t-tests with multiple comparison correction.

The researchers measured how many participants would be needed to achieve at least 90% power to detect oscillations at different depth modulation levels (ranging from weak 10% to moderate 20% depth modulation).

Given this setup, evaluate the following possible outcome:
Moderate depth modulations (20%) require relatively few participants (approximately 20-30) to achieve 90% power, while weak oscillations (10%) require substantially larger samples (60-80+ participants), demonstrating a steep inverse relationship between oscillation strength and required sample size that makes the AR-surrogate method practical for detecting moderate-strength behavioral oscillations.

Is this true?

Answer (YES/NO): YES